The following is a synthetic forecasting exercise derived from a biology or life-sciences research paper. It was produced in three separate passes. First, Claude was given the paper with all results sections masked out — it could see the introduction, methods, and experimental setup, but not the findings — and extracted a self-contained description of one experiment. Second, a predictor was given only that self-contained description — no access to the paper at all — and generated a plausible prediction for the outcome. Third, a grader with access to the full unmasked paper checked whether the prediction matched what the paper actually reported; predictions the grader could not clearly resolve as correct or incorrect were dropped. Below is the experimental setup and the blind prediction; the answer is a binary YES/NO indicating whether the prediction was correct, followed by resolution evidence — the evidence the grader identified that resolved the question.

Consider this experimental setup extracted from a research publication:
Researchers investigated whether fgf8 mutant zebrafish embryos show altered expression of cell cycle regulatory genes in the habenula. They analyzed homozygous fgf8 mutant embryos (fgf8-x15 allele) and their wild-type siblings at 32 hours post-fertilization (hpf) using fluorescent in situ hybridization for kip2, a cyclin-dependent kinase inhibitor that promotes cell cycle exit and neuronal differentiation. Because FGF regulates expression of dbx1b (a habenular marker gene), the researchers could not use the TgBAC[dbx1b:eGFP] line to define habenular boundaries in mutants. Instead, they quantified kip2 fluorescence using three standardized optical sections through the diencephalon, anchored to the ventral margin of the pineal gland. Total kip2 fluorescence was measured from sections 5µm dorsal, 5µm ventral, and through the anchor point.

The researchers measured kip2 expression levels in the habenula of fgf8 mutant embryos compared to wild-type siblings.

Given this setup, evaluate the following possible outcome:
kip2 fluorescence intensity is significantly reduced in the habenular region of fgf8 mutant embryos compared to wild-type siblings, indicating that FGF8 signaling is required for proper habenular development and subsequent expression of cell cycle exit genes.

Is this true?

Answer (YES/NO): NO